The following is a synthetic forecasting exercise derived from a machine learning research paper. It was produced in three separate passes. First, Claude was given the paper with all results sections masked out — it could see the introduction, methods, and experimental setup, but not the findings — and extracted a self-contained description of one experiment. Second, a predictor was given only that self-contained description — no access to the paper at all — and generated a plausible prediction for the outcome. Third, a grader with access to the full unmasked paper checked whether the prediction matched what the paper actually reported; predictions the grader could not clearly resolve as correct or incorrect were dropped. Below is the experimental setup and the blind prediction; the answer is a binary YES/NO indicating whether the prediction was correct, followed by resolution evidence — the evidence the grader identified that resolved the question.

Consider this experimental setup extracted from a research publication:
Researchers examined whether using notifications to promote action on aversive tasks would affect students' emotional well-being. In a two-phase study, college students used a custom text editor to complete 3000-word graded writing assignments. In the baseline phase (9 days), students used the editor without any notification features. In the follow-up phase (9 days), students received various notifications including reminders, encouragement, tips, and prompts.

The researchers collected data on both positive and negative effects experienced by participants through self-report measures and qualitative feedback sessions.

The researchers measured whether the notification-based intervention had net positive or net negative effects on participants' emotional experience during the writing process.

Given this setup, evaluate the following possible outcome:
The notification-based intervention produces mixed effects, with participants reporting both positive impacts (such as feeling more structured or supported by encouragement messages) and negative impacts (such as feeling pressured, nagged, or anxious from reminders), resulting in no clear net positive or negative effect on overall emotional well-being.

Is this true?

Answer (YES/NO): NO